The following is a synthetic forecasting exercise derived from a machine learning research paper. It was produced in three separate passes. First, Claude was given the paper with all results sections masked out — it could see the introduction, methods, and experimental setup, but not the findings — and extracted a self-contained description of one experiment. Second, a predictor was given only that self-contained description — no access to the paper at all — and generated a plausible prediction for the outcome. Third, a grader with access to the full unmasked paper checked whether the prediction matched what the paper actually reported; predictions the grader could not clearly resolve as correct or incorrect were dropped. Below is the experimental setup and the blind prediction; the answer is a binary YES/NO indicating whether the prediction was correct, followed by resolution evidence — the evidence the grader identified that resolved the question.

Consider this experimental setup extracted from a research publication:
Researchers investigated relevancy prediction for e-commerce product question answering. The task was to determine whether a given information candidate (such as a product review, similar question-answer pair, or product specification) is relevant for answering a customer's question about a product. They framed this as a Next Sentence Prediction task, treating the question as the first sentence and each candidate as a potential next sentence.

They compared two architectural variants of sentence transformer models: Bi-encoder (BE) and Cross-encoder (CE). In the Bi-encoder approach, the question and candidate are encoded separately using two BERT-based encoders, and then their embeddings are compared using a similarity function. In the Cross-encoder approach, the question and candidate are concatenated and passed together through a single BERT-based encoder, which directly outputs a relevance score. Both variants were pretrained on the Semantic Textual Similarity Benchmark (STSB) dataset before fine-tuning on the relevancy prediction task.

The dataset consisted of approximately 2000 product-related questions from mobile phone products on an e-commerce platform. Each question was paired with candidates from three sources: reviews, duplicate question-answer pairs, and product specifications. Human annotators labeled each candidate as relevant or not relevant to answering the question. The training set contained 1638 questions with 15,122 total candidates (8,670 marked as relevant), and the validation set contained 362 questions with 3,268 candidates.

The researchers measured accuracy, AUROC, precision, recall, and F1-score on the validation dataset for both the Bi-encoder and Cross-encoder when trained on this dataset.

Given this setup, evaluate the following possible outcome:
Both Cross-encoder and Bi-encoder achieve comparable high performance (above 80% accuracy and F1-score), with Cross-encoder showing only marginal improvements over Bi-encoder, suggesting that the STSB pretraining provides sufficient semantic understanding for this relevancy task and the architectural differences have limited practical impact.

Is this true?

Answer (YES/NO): NO